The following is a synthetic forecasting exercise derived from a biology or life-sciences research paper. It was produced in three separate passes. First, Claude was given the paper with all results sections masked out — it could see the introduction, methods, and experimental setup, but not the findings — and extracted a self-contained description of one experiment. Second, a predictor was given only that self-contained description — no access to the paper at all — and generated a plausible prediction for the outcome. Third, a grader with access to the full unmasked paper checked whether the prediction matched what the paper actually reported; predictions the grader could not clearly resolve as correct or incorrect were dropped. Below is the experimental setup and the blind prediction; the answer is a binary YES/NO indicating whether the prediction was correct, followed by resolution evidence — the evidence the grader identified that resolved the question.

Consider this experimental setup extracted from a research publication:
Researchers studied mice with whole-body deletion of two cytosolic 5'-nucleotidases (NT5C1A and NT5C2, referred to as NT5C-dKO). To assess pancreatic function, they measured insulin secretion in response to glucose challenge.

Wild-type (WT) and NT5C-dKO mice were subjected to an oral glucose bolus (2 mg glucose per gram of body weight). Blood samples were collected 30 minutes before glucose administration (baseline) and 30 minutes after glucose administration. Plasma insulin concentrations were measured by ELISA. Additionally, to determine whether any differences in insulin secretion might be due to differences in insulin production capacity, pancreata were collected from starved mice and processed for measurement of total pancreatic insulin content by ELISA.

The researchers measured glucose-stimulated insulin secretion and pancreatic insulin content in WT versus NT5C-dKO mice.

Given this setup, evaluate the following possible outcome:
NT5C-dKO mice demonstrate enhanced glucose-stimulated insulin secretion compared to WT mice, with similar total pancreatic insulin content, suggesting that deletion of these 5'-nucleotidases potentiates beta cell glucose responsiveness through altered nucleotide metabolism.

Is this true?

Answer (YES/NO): YES